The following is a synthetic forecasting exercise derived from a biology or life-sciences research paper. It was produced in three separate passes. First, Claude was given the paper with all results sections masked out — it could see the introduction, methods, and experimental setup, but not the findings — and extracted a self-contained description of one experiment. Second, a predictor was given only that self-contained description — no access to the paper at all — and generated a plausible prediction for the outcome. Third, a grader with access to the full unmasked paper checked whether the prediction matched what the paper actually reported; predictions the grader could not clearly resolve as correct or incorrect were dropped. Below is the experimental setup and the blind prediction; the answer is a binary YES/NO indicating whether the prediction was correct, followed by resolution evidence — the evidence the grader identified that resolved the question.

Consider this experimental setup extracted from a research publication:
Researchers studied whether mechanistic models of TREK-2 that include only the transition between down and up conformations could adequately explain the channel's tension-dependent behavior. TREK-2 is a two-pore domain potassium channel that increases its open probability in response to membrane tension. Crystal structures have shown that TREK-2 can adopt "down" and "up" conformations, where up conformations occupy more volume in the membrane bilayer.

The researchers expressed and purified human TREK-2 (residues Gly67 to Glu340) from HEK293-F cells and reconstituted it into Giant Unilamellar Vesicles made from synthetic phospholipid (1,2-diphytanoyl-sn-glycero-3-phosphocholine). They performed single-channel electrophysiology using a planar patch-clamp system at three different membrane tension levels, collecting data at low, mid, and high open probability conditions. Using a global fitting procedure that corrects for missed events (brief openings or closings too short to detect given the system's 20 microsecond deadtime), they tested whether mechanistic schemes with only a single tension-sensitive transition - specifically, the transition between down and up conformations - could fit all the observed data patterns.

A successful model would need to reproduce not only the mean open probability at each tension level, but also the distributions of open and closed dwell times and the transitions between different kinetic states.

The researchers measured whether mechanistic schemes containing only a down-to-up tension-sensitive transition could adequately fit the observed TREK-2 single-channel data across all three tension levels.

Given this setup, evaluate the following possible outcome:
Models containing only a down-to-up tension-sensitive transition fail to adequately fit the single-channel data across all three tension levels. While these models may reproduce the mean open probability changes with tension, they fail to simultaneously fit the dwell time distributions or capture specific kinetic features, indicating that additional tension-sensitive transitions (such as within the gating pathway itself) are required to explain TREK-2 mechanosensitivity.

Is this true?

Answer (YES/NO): YES